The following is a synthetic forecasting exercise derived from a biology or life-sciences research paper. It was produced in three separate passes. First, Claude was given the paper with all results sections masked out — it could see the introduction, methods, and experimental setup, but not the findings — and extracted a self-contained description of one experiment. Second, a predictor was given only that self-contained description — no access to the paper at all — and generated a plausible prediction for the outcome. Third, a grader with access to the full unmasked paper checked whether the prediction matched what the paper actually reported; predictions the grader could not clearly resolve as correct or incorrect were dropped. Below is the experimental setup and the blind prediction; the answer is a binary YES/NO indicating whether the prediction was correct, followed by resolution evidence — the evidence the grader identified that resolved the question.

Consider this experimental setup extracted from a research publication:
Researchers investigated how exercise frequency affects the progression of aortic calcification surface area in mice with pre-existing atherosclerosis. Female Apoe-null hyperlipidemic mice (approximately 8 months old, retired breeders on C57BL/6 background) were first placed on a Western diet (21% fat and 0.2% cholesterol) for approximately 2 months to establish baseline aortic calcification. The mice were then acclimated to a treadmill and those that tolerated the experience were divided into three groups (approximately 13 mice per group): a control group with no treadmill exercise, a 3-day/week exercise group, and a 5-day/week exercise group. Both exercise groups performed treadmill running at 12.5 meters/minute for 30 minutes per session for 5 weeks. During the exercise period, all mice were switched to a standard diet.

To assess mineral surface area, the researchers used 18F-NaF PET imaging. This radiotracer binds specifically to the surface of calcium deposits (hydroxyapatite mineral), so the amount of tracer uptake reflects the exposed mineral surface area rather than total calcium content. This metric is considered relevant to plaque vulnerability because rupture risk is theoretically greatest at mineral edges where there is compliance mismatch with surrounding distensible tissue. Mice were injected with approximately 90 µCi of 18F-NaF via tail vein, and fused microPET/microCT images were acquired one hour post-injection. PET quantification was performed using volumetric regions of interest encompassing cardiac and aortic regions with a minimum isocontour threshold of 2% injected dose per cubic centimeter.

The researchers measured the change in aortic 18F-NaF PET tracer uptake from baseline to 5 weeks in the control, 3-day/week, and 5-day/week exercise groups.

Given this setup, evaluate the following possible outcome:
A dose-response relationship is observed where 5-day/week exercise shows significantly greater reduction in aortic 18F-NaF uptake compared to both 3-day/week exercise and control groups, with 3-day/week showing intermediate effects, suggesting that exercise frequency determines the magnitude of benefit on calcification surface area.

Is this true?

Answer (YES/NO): NO